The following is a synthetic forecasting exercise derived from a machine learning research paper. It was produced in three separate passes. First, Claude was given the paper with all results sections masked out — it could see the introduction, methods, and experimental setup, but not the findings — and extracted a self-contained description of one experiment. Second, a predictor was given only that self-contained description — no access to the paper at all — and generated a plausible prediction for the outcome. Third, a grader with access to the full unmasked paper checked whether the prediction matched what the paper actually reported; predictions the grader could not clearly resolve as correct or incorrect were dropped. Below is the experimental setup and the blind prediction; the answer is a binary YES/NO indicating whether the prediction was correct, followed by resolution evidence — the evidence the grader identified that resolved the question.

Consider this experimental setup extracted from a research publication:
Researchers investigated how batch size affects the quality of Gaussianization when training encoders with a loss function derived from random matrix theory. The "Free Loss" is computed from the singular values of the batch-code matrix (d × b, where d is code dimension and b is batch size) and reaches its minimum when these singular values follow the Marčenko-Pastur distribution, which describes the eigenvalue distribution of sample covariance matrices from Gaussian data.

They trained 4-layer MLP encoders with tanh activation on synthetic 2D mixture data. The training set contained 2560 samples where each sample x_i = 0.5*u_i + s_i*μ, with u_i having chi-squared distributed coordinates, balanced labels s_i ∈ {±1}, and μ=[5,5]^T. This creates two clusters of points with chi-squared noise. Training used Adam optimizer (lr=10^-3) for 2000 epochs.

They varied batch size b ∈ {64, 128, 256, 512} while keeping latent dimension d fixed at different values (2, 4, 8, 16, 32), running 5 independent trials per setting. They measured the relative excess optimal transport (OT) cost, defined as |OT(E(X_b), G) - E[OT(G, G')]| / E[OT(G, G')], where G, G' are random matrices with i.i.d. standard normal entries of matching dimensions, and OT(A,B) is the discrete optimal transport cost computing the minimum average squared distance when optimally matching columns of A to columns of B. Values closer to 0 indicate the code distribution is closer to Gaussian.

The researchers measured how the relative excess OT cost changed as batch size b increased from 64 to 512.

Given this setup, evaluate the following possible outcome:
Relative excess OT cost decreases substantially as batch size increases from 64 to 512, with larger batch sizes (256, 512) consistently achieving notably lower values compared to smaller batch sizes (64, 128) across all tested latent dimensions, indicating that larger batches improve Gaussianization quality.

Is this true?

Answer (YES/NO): NO